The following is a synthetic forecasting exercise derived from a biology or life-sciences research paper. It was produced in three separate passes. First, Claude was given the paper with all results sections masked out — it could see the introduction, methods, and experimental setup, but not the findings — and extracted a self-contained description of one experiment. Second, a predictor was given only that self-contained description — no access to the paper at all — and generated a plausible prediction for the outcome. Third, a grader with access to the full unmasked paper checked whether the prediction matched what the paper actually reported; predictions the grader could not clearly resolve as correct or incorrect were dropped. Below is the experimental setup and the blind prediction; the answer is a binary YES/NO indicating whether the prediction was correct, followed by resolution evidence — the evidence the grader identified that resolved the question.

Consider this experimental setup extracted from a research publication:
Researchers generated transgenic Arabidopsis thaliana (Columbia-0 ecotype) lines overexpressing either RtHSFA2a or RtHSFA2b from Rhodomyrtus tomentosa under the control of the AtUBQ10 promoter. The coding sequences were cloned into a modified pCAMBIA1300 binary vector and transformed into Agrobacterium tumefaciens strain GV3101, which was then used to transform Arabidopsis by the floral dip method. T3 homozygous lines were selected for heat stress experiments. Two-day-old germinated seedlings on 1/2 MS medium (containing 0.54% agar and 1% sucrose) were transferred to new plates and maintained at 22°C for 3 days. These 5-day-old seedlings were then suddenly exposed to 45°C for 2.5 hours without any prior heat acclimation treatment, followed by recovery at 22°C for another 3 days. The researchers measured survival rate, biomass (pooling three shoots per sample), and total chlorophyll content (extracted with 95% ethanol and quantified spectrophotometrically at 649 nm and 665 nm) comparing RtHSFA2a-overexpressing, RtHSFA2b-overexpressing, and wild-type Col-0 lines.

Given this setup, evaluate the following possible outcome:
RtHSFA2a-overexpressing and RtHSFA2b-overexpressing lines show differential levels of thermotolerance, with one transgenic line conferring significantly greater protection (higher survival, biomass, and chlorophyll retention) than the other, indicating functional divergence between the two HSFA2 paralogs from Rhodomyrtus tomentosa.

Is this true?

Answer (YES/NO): YES